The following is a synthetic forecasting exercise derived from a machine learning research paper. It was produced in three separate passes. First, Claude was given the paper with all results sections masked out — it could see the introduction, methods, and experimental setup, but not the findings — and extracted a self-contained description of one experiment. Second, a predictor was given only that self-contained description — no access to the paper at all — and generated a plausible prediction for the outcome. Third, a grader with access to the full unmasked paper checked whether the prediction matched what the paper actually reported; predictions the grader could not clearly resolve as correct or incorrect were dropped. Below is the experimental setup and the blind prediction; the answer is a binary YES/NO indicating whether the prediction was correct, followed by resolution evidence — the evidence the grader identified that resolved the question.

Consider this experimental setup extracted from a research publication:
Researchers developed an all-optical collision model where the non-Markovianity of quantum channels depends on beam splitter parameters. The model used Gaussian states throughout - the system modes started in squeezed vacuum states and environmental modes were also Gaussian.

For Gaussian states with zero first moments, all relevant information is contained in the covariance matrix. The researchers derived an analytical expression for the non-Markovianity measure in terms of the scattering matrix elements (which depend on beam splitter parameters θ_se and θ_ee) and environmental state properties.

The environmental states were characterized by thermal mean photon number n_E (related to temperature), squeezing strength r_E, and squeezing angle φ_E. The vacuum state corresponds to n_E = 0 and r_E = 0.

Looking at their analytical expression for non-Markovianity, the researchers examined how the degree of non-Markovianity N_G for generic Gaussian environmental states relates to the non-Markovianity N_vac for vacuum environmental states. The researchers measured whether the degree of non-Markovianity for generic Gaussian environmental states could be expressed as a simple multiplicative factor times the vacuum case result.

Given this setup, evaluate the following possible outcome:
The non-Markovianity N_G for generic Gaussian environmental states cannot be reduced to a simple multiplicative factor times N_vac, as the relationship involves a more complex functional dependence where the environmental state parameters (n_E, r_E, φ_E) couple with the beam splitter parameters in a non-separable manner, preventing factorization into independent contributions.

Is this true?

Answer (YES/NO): NO